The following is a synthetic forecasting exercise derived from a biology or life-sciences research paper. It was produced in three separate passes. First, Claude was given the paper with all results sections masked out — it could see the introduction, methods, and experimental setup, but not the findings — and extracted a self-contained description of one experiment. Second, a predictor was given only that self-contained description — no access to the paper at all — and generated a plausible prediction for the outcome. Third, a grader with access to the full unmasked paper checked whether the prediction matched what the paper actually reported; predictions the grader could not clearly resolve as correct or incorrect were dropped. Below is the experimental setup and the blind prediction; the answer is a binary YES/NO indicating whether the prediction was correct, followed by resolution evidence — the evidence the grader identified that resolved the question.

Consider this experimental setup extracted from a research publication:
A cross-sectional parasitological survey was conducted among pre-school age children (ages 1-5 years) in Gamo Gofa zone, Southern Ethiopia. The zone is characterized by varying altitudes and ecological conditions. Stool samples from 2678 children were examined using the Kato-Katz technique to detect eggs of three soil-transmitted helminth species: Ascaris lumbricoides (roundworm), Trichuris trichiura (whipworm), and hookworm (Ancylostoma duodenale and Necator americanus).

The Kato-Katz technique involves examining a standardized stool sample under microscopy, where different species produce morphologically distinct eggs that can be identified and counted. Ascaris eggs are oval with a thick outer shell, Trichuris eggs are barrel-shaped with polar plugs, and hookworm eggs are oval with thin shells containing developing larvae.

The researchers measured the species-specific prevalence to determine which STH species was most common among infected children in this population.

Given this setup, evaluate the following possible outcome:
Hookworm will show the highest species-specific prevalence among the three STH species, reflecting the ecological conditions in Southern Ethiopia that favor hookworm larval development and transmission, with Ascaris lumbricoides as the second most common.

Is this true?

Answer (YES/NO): NO